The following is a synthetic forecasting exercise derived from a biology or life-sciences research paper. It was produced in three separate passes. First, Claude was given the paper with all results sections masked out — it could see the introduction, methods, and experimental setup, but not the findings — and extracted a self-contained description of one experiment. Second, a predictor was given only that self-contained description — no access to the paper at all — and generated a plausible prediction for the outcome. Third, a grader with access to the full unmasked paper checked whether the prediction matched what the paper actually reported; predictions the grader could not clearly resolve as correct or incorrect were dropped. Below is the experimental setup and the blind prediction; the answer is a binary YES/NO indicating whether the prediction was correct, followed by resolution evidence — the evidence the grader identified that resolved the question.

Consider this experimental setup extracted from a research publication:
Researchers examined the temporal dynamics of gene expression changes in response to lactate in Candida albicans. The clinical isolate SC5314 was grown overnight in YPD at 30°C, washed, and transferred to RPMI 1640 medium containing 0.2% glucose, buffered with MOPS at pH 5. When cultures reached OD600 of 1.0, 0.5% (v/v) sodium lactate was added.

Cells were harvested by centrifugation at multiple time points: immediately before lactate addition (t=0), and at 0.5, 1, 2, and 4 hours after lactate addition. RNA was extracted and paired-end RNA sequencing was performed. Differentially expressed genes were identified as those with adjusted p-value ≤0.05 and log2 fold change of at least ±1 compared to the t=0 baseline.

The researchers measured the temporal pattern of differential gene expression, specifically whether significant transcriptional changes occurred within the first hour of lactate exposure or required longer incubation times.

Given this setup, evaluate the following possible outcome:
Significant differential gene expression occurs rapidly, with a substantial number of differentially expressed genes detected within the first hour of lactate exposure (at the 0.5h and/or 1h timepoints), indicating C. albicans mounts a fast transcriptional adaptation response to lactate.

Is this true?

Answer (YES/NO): YES